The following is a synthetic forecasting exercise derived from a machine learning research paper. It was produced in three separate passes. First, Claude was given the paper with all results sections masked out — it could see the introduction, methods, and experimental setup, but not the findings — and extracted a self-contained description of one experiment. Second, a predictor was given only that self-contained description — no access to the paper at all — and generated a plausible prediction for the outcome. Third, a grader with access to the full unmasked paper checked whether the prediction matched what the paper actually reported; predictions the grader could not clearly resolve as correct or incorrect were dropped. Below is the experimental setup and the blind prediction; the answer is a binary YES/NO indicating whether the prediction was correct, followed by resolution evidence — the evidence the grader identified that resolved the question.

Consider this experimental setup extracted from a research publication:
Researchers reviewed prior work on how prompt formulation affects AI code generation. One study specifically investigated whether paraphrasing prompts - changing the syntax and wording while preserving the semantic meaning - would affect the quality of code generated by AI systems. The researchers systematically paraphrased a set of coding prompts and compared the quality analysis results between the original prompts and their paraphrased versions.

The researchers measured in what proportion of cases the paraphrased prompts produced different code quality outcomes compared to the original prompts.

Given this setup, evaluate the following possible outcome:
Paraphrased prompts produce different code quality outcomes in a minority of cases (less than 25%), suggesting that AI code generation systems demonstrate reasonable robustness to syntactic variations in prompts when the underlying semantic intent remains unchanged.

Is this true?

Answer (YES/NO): NO